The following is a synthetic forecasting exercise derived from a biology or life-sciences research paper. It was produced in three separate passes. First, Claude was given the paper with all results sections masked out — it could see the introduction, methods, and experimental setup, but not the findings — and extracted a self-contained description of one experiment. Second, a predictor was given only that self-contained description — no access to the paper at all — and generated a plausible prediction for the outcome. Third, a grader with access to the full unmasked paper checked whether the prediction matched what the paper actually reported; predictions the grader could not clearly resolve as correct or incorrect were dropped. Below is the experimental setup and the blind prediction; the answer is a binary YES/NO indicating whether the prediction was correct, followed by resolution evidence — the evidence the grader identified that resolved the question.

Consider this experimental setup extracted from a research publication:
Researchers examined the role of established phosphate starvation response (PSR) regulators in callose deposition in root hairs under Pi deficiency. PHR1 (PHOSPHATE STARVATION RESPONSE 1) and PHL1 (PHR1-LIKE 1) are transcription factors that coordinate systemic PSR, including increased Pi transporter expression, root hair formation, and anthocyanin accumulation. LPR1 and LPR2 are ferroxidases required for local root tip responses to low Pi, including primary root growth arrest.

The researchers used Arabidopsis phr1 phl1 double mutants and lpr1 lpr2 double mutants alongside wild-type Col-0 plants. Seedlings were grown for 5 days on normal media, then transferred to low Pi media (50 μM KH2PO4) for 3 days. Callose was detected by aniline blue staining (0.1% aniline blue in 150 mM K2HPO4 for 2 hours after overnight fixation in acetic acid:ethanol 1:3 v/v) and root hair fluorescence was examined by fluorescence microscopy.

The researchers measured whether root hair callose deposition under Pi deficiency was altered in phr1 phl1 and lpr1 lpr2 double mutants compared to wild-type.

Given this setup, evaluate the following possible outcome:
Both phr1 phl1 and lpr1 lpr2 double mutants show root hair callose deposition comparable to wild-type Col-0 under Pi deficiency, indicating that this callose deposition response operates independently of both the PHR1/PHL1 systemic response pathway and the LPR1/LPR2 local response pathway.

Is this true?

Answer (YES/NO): YES